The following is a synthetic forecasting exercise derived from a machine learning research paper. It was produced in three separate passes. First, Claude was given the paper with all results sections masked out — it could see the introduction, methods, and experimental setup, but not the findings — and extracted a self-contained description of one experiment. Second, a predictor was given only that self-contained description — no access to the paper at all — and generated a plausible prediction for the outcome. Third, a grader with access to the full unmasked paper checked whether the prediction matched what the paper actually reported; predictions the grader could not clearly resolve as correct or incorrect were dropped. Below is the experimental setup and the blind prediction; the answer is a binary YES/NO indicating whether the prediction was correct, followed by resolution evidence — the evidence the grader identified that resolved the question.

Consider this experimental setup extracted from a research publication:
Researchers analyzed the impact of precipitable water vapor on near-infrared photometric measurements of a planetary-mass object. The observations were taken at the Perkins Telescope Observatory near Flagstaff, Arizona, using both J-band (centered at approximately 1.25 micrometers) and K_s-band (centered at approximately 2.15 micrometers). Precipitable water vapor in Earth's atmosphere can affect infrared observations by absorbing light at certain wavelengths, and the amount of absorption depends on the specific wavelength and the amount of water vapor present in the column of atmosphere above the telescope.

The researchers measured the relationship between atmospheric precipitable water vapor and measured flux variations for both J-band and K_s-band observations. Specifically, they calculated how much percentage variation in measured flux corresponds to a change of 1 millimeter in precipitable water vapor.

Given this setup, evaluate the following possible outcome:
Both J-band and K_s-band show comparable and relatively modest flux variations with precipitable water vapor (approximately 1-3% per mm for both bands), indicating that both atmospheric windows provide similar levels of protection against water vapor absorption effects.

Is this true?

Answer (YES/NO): NO